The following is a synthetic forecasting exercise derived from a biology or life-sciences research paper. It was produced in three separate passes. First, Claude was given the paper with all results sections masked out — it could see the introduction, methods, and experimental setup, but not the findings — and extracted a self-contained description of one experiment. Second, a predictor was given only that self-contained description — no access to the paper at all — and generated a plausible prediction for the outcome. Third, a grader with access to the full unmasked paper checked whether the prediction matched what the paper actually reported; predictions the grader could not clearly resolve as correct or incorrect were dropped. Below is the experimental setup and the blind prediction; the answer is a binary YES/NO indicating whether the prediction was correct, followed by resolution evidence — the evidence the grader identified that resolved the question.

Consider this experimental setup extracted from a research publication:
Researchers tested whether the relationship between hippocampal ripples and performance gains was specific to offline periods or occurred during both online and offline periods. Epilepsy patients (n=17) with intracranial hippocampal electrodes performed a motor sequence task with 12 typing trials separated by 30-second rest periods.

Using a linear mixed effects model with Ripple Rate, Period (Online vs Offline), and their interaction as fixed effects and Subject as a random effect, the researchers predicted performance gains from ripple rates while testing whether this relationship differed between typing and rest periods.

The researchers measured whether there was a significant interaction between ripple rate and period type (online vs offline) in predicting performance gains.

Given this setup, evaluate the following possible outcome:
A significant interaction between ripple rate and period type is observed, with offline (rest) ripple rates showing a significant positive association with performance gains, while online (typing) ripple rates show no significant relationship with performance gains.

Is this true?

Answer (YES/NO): YES